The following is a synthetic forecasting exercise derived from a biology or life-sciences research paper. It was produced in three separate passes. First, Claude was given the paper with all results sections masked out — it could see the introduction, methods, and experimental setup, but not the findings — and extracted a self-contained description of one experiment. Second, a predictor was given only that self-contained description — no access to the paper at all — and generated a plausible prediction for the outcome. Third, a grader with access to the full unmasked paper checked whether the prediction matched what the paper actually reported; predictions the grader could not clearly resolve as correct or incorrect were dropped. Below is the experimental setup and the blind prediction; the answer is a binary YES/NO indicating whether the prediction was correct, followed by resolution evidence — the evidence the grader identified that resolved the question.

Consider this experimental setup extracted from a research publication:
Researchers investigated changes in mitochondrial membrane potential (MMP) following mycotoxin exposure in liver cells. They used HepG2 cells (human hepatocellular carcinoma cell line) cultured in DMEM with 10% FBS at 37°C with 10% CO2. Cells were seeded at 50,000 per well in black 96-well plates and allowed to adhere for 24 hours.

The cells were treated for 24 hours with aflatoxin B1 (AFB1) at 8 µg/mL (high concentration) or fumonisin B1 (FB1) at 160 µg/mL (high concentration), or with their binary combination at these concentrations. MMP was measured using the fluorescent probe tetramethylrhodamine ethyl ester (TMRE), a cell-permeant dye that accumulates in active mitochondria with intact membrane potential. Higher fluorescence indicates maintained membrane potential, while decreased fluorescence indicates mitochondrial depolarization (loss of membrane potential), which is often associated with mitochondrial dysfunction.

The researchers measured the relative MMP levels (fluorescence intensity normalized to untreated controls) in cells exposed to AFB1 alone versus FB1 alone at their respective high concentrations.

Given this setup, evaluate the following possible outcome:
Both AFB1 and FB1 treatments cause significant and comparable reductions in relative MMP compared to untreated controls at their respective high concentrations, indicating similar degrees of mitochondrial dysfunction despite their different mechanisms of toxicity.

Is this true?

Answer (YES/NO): YES